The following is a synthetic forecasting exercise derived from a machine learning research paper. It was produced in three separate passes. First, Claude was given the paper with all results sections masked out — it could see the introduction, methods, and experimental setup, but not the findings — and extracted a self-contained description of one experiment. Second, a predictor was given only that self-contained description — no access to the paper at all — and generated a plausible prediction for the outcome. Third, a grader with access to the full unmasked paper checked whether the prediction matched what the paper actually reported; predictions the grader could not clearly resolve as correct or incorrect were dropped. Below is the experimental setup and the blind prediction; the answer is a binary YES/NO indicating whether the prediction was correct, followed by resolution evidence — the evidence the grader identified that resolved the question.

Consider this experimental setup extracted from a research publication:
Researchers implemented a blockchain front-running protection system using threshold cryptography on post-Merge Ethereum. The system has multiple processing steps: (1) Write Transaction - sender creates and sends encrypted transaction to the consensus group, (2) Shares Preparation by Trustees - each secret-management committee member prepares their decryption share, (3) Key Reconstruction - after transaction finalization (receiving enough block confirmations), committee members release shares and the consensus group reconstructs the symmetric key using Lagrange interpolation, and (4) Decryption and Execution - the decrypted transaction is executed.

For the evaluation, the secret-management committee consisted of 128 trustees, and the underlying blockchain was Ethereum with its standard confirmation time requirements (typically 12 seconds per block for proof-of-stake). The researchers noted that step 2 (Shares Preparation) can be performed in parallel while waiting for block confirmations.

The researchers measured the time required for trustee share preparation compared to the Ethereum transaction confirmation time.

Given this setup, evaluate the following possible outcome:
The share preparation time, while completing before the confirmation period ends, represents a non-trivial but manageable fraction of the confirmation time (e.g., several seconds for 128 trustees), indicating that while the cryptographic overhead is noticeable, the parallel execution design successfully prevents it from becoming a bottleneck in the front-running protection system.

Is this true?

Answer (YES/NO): NO